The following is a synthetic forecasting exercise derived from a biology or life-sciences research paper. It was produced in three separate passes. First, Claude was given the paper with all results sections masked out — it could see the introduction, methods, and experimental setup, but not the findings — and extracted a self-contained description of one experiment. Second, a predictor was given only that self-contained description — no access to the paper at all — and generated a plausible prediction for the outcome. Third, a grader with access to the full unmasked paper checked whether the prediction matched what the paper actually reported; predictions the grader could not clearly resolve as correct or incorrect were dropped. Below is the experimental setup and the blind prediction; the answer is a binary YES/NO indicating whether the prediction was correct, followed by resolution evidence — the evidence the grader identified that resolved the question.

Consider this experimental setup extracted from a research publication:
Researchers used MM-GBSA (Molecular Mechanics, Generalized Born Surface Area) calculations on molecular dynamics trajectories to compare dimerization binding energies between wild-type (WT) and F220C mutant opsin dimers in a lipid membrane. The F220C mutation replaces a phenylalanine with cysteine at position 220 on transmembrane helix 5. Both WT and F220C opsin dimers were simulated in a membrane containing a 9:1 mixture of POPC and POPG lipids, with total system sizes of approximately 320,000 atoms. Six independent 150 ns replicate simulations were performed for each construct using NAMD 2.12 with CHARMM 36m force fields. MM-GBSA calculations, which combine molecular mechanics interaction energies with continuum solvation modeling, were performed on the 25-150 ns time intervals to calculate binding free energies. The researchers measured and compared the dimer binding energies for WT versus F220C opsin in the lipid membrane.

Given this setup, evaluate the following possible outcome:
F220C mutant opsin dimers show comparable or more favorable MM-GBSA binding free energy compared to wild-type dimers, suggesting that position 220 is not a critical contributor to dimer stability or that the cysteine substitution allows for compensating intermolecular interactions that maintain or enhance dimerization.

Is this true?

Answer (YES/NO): YES